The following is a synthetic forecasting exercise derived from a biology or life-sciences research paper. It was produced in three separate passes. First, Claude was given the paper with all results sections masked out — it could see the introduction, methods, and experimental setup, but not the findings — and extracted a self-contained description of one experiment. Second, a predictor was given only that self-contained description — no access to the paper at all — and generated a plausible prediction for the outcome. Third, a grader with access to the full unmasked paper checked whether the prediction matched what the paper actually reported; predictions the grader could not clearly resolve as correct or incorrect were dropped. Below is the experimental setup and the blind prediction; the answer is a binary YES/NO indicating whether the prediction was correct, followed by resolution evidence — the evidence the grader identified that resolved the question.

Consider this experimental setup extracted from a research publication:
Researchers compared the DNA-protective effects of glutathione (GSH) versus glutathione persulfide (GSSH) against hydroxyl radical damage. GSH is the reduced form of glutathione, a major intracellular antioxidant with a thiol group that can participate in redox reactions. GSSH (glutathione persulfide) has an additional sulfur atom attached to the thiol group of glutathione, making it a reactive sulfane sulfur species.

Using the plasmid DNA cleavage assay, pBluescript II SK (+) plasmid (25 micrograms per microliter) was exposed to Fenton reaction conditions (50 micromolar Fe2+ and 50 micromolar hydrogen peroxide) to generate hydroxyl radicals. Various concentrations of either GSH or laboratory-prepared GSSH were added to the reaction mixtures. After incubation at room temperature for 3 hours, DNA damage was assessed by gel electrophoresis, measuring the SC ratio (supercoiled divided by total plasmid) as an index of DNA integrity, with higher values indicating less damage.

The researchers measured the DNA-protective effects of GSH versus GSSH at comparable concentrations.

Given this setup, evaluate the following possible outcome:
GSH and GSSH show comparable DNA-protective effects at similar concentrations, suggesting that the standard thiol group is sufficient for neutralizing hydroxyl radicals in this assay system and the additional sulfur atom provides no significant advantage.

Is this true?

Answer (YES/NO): NO